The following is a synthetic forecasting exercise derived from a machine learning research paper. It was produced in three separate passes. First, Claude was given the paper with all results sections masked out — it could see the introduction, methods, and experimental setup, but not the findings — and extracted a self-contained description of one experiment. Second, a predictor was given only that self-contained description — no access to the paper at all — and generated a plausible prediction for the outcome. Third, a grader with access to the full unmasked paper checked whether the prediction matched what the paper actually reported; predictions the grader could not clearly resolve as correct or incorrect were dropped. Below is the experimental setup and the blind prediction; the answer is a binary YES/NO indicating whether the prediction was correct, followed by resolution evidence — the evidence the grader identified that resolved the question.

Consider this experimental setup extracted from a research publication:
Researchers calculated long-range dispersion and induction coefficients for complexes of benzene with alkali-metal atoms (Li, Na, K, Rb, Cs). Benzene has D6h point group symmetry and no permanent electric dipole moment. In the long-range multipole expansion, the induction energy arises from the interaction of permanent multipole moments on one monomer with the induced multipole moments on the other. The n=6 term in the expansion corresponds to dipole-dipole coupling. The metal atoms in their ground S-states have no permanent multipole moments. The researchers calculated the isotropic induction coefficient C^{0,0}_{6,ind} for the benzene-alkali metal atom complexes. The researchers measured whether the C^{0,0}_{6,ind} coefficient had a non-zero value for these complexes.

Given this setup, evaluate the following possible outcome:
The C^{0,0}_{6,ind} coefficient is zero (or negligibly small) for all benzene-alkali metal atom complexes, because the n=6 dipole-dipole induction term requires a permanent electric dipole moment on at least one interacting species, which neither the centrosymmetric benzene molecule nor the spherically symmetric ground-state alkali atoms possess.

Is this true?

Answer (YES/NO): YES